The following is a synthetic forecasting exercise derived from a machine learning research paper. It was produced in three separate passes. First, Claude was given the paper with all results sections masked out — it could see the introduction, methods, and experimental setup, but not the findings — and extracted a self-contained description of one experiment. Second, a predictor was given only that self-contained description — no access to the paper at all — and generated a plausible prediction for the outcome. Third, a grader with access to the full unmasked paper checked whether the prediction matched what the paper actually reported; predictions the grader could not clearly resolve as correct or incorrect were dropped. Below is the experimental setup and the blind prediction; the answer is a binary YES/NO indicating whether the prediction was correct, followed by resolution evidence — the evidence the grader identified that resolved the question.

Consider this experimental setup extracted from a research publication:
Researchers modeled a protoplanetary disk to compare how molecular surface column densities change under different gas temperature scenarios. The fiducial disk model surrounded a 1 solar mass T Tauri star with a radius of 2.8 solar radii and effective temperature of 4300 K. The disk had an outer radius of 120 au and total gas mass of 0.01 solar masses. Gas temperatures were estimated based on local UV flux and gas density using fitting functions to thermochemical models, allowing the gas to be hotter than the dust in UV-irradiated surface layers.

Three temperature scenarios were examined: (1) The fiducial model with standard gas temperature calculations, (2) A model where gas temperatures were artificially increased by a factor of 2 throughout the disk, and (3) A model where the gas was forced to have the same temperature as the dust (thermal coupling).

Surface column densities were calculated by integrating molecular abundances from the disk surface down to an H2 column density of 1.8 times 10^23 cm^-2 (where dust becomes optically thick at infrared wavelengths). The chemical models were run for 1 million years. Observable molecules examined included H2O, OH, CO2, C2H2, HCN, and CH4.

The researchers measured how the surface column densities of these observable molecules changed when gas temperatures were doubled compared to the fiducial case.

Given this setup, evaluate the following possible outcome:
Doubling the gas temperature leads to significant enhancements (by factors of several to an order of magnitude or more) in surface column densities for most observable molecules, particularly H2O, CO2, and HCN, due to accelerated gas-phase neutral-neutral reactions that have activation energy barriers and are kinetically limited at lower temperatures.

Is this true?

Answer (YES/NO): NO